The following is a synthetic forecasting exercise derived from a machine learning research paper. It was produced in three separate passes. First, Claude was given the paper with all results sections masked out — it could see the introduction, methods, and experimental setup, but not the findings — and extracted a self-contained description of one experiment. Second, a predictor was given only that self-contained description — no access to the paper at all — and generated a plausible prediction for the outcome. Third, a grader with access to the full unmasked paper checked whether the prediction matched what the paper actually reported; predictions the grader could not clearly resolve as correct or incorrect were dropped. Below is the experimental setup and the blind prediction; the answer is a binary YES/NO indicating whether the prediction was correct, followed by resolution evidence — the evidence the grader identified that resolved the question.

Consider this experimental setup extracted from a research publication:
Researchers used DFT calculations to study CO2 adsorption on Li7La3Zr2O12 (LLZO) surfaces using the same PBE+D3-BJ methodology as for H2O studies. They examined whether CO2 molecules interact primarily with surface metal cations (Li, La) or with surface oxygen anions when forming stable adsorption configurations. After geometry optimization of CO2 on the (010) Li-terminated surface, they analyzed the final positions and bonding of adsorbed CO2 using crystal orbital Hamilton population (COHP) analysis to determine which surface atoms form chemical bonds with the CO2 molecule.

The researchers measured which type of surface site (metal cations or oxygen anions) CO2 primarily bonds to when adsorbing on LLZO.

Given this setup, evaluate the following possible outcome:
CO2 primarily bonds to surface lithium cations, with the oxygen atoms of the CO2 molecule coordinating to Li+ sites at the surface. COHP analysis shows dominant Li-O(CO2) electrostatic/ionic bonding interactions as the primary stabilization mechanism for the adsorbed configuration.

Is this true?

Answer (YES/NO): NO